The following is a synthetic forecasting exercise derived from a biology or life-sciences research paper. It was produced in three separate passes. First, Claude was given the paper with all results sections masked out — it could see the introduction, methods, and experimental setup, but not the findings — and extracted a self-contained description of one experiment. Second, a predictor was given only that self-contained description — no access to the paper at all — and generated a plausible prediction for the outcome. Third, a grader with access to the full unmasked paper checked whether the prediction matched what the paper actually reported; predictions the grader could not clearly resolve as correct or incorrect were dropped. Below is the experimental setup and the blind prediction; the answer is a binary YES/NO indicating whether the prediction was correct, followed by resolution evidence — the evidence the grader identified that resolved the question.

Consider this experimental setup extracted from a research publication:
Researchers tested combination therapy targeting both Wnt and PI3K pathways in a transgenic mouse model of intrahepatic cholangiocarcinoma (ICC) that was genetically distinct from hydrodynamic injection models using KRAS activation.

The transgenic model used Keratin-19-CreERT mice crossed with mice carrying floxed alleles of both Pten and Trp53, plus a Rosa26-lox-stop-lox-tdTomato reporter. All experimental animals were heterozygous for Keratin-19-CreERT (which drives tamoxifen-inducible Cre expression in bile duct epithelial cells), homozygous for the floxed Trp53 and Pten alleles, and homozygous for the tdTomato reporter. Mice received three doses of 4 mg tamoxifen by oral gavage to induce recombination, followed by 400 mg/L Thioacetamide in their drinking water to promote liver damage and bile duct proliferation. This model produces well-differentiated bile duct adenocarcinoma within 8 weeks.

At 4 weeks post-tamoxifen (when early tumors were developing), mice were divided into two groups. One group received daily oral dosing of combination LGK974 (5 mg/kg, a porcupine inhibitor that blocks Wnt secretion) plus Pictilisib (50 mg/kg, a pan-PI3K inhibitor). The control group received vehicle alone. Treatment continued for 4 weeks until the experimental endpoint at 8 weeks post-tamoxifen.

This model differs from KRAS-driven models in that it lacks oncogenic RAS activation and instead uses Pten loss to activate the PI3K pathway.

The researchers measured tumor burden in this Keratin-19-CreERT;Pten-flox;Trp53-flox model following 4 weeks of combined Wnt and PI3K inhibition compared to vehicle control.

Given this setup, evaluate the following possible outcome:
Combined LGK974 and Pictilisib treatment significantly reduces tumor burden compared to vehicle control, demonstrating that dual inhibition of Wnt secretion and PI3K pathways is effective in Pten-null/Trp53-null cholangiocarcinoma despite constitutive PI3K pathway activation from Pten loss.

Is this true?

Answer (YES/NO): YES